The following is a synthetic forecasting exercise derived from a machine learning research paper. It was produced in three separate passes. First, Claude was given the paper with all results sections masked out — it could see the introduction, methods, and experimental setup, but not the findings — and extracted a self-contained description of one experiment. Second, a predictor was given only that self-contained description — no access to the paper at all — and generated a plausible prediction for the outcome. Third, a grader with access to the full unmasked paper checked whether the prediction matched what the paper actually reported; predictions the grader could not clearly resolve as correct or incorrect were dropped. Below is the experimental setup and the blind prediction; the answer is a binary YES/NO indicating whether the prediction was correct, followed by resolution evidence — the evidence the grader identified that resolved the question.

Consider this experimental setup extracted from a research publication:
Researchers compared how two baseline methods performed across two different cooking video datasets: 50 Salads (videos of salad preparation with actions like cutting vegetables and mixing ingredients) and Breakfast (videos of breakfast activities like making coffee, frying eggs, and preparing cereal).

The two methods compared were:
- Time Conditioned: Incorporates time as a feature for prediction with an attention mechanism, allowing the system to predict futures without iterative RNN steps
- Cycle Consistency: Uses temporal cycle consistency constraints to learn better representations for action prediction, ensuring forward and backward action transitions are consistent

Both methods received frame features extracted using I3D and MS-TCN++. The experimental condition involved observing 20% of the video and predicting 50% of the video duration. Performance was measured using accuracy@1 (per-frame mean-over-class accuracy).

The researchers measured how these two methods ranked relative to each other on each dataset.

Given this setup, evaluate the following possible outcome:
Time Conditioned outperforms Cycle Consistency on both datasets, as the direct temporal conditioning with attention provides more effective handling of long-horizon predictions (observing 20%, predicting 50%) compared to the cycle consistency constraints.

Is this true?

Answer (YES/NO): NO